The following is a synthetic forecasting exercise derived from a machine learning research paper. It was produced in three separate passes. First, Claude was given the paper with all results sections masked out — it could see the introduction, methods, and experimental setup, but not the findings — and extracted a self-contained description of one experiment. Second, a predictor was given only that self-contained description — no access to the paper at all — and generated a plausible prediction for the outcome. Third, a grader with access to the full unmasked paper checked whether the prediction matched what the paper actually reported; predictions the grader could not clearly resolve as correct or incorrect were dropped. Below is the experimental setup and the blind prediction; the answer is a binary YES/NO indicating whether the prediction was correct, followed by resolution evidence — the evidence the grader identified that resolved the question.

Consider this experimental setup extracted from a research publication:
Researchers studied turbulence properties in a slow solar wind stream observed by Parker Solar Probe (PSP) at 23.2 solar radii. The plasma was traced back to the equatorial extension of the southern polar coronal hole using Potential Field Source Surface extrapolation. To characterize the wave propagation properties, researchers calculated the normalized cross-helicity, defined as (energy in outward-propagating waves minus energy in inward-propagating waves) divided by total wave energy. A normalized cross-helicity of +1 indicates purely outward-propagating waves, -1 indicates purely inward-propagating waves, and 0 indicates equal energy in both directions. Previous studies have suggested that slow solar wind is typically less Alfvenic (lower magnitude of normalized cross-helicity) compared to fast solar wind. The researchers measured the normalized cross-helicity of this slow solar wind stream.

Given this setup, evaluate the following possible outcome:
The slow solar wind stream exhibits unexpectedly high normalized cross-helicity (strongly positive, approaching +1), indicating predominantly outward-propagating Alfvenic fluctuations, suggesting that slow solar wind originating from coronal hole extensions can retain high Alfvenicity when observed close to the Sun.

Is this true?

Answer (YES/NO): YES